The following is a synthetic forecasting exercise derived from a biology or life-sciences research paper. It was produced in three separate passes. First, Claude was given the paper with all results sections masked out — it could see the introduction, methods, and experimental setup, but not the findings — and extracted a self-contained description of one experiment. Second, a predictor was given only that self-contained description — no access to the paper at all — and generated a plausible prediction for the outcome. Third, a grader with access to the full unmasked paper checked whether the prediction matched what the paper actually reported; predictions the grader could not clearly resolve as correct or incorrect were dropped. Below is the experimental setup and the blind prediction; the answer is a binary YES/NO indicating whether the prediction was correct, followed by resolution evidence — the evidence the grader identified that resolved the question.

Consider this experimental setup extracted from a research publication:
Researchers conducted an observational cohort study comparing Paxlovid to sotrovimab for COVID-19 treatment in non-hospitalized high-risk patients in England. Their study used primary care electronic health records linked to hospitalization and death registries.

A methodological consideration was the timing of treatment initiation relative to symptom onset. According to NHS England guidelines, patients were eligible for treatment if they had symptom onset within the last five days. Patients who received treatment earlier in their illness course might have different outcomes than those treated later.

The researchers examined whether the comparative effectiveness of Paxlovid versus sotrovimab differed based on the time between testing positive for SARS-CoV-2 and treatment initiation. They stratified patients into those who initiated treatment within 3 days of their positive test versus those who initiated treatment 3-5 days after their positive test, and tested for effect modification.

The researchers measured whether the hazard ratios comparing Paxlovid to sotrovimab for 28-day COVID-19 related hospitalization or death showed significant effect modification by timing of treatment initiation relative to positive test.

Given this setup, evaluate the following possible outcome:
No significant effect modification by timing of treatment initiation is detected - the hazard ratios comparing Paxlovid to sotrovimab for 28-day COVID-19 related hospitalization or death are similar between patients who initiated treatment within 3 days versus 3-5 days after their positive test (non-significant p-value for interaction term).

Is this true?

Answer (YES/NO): YES